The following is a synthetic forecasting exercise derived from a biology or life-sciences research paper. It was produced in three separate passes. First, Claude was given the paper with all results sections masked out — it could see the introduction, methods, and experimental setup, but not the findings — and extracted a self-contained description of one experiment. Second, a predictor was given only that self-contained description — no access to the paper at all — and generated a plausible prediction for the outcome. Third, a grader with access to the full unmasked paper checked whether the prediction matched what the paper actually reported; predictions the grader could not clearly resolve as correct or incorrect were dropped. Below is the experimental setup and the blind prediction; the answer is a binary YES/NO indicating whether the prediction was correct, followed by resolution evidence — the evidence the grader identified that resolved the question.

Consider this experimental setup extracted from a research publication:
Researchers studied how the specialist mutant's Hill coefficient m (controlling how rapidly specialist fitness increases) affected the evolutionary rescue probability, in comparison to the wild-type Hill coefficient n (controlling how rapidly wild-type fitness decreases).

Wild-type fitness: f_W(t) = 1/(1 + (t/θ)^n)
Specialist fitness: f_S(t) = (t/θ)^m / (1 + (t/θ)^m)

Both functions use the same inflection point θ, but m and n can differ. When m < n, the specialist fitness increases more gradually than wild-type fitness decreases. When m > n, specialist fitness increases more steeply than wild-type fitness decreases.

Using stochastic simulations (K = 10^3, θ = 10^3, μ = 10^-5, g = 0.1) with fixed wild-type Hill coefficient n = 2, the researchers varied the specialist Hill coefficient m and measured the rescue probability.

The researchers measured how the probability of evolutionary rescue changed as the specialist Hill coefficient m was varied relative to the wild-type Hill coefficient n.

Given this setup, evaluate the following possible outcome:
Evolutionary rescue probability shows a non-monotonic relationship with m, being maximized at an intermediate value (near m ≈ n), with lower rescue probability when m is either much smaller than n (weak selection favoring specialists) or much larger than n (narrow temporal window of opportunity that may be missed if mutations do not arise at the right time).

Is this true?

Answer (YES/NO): NO